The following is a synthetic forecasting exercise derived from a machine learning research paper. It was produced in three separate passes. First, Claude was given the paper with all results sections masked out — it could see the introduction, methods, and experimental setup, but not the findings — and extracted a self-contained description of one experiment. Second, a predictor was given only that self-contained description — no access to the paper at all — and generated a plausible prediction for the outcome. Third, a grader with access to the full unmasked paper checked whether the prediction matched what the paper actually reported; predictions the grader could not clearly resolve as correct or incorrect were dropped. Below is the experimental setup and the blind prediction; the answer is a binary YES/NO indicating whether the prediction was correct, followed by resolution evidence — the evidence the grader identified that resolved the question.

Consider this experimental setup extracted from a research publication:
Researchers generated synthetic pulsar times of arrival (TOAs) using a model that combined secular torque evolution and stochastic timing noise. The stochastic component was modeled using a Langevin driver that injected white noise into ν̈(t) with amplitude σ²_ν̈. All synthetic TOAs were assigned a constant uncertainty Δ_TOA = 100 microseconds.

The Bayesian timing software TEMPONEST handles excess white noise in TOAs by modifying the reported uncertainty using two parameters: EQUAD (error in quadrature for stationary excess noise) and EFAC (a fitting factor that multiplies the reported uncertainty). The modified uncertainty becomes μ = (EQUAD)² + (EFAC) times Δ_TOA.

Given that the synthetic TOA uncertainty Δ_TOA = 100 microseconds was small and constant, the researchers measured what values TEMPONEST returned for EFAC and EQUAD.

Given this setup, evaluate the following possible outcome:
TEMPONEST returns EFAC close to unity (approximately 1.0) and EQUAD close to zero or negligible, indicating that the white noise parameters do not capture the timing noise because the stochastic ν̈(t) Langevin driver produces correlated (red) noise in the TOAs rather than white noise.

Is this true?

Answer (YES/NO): YES